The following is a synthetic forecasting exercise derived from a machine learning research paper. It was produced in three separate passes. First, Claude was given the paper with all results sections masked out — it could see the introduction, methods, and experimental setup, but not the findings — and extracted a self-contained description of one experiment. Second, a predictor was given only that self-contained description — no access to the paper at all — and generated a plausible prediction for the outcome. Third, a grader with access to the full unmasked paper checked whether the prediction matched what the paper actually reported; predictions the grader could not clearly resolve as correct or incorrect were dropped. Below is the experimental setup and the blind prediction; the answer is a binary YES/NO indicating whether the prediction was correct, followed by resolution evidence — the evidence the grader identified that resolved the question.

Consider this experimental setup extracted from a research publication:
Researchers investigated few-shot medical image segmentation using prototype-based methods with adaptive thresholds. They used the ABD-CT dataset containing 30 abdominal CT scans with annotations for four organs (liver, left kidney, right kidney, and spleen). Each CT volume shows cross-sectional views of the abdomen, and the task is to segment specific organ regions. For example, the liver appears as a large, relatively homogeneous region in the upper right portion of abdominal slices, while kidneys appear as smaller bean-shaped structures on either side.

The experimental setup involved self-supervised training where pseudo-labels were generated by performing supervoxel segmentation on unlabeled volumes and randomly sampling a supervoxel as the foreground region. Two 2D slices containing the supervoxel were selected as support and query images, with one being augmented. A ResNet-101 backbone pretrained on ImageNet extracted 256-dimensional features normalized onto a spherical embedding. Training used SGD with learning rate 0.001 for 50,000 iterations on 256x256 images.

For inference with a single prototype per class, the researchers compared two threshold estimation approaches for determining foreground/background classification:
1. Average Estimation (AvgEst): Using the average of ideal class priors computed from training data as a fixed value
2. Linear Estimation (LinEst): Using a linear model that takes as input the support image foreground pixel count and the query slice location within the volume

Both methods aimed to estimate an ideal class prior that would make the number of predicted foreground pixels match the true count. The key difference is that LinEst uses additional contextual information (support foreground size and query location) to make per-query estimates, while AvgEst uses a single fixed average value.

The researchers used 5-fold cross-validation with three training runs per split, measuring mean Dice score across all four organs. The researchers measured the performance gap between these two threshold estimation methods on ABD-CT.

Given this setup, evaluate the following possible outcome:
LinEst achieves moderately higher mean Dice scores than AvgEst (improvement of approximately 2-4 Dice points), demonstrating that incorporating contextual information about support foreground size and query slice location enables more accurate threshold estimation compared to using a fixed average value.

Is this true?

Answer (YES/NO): NO